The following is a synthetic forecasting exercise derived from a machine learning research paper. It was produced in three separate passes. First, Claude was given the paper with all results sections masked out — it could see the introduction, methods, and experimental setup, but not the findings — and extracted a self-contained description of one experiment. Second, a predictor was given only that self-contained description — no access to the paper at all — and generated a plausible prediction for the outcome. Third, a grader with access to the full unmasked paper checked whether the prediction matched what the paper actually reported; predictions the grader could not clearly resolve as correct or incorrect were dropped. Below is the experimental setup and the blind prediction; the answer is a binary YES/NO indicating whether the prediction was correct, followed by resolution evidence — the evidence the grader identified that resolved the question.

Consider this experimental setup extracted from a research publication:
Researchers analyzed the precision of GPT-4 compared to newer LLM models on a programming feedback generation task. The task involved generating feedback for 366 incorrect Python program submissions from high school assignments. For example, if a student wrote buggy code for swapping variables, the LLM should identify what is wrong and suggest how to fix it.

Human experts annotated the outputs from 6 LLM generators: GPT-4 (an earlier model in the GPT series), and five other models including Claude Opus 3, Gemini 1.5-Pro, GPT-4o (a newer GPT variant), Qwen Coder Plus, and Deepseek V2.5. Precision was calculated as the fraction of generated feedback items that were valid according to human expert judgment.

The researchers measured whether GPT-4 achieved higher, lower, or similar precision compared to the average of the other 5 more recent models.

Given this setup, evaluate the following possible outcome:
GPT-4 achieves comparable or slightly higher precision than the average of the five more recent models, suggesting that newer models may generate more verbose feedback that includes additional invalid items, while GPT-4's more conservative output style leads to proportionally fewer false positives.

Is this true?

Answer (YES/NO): NO